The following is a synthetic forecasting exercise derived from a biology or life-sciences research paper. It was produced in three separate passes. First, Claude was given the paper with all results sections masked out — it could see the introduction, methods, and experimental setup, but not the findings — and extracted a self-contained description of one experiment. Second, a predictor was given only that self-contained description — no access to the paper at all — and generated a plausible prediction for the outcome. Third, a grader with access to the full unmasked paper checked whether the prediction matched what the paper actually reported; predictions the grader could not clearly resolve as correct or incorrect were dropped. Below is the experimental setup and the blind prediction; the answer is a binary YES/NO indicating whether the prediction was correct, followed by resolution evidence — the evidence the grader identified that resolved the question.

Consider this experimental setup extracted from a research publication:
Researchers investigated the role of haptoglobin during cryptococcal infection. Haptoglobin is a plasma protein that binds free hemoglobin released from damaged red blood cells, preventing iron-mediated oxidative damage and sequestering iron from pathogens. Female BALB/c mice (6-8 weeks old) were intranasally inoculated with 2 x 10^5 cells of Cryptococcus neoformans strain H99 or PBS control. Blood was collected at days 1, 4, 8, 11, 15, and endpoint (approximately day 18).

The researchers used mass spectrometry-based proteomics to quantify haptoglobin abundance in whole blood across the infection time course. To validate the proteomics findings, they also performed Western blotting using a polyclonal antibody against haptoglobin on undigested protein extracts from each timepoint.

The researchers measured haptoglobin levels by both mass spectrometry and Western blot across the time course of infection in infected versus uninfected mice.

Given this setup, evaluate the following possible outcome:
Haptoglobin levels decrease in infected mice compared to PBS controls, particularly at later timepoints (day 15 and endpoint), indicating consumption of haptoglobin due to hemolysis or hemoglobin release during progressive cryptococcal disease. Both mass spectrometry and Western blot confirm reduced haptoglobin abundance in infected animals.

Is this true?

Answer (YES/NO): NO